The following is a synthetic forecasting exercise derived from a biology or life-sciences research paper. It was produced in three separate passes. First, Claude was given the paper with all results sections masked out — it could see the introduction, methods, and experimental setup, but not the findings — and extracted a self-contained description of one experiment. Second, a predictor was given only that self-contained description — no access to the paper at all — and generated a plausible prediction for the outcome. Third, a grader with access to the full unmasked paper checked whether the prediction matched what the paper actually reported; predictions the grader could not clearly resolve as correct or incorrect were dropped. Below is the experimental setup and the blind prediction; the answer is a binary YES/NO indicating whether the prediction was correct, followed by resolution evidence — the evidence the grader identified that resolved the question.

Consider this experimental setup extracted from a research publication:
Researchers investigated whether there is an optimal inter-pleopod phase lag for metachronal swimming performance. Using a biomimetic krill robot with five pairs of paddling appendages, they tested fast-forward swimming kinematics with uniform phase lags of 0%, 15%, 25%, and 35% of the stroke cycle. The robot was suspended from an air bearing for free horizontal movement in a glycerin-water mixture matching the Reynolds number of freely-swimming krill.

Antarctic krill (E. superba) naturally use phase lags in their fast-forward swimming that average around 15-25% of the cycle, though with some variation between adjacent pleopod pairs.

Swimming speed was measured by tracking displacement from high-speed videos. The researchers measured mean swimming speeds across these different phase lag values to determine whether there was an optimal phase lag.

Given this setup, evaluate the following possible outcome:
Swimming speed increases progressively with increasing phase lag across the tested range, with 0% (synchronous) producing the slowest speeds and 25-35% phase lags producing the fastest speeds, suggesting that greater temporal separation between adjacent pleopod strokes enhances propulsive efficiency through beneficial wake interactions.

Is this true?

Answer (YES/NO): NO